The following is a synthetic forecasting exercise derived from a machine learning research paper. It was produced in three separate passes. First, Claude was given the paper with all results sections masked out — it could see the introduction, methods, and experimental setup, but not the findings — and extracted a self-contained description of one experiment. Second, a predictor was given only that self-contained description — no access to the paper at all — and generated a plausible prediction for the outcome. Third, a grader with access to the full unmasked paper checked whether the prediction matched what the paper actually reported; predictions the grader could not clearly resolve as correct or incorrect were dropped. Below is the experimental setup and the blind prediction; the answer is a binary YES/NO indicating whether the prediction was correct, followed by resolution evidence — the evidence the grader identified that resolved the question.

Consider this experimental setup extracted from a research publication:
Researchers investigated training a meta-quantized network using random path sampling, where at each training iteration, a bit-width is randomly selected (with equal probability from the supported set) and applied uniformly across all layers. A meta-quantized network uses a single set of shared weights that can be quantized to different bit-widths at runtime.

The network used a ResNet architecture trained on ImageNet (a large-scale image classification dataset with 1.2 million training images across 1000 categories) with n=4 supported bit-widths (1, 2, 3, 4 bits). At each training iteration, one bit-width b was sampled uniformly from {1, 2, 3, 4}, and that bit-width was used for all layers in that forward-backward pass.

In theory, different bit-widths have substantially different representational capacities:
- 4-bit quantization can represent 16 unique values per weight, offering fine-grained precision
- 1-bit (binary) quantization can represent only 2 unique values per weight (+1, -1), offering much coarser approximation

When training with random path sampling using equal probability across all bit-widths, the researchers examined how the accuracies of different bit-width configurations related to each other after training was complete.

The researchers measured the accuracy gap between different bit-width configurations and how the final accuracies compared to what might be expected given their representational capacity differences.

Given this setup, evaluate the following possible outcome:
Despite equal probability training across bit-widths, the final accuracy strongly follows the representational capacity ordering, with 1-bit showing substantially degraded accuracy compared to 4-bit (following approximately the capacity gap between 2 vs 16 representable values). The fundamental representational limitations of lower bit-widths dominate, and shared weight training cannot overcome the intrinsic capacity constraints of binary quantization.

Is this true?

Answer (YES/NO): NO